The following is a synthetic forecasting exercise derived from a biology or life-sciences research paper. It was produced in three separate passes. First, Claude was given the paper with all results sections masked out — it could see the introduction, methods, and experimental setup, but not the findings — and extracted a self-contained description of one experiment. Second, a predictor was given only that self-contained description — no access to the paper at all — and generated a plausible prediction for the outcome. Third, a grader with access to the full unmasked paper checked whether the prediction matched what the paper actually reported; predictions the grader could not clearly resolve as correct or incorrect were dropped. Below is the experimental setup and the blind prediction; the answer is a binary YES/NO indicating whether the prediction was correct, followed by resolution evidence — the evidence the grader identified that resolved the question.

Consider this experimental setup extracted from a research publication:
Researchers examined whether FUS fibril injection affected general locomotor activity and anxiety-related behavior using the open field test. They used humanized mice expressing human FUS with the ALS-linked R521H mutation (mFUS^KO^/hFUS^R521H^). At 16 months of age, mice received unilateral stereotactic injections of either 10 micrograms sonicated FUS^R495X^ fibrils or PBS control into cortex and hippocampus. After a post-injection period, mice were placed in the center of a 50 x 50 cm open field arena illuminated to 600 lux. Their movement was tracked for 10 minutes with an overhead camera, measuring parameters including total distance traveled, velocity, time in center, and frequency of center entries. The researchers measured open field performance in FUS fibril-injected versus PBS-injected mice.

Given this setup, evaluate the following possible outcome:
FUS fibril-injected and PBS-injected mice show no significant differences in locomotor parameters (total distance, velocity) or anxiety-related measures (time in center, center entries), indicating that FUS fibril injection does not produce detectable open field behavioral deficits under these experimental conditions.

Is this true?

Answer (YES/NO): NO